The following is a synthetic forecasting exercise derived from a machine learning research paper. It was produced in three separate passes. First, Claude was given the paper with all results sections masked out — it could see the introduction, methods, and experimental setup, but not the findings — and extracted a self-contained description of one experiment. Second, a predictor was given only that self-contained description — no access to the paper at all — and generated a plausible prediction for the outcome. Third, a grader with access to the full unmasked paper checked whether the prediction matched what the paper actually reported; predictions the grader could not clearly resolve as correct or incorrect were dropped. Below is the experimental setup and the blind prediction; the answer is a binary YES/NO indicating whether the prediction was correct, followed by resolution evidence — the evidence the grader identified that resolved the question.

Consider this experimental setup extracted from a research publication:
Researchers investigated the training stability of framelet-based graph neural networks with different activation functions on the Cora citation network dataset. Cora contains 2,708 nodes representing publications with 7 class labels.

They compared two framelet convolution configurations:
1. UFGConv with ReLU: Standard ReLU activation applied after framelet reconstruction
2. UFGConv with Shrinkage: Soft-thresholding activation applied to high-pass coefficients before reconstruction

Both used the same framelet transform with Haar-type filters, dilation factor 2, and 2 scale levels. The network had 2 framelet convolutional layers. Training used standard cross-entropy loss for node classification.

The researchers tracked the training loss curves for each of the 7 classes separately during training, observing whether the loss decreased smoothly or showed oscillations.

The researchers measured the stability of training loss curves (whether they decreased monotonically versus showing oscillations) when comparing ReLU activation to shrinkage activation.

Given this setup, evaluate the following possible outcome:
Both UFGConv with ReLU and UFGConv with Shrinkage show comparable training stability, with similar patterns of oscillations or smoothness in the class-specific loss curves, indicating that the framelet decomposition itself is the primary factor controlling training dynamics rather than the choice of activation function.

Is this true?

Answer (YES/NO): NO